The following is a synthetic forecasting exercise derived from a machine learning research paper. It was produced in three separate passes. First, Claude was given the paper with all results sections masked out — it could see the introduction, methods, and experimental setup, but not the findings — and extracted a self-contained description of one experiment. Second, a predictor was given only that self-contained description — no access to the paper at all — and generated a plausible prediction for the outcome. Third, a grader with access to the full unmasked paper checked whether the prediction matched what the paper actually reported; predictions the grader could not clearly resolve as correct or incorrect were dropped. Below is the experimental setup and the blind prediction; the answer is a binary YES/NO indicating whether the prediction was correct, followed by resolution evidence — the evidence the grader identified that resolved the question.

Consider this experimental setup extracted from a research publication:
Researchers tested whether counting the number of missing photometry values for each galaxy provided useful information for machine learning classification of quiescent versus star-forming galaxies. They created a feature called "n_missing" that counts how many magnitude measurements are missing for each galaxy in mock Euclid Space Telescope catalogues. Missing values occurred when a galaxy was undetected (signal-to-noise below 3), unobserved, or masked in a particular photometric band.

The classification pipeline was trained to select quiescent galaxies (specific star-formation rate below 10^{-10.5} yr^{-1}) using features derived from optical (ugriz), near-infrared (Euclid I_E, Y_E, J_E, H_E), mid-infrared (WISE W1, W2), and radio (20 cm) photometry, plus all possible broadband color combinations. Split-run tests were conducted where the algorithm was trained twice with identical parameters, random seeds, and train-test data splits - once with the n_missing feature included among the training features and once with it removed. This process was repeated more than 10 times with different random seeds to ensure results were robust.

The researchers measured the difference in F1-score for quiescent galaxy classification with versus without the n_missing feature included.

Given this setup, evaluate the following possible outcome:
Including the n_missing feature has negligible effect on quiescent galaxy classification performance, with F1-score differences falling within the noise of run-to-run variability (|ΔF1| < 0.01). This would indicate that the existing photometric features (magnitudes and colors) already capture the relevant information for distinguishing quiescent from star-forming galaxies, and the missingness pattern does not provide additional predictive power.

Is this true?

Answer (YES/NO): NO